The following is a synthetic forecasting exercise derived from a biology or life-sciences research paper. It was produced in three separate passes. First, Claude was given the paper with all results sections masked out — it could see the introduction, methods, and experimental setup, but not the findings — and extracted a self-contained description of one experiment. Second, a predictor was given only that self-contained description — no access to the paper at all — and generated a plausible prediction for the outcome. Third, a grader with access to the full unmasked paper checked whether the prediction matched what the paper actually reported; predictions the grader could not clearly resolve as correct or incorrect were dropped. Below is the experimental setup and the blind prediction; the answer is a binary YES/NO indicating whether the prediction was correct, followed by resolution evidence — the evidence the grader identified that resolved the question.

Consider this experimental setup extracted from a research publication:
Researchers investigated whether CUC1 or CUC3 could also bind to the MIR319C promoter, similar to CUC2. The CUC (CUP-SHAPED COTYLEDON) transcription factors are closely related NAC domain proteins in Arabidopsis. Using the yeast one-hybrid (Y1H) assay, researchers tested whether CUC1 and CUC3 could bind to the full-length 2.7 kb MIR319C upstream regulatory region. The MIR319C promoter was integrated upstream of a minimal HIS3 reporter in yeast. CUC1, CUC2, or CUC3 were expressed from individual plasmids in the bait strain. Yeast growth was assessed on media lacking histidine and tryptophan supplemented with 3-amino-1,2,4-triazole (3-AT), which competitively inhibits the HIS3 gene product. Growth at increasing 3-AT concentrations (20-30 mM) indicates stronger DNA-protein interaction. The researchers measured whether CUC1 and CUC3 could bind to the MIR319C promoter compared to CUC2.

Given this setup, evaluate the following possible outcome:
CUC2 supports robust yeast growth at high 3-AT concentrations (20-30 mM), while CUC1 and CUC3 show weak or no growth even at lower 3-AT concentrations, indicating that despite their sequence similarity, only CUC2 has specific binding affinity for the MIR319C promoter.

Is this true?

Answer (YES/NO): NO